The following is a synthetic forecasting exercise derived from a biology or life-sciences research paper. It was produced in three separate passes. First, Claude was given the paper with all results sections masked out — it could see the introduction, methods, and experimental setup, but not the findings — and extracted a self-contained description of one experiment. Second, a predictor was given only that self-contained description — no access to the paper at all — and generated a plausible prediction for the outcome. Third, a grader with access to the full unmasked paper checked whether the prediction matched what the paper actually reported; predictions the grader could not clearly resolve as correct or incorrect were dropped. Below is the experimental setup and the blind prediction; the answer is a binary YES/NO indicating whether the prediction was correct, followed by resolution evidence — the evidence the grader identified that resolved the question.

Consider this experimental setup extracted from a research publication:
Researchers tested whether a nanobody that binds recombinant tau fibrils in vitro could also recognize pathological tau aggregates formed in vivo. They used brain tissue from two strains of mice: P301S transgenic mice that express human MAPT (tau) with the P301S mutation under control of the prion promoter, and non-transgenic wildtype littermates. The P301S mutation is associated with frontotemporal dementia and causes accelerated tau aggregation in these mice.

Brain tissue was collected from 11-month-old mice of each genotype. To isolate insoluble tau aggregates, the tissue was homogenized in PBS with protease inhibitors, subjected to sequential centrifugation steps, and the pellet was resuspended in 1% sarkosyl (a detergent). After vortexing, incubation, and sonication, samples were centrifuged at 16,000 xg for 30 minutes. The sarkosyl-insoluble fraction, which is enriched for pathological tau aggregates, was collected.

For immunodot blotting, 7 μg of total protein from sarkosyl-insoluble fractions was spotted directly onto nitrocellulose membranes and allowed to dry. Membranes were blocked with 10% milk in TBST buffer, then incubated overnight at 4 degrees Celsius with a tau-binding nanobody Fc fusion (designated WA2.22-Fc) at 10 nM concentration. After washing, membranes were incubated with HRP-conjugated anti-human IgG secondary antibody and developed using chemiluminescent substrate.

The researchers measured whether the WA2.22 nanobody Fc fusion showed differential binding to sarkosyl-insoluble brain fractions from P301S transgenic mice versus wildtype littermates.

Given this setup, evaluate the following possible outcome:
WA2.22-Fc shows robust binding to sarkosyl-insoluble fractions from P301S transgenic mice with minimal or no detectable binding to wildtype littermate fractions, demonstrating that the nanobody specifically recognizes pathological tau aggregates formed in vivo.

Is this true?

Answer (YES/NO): YES